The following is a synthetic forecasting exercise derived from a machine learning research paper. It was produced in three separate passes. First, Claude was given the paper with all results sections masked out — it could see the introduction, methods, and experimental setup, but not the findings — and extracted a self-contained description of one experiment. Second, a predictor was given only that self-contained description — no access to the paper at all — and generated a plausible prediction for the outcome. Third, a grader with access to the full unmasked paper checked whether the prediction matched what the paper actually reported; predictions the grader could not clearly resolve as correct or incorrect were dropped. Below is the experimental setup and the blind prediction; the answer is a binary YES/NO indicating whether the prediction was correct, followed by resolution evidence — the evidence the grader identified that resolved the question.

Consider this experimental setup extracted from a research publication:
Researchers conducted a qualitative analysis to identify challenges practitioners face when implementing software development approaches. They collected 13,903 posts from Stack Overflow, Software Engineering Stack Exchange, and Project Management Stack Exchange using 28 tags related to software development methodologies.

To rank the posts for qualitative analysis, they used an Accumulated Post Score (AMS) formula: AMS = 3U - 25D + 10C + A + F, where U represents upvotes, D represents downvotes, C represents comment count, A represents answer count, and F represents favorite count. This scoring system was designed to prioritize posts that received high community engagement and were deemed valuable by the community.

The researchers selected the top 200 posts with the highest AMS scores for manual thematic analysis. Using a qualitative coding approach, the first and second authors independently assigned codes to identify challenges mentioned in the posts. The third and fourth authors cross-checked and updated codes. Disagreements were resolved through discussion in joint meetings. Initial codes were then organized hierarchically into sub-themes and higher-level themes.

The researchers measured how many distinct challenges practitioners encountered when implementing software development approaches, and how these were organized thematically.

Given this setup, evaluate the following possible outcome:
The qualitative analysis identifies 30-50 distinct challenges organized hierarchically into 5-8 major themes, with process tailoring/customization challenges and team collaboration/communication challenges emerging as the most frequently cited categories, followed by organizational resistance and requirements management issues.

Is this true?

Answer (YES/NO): NO